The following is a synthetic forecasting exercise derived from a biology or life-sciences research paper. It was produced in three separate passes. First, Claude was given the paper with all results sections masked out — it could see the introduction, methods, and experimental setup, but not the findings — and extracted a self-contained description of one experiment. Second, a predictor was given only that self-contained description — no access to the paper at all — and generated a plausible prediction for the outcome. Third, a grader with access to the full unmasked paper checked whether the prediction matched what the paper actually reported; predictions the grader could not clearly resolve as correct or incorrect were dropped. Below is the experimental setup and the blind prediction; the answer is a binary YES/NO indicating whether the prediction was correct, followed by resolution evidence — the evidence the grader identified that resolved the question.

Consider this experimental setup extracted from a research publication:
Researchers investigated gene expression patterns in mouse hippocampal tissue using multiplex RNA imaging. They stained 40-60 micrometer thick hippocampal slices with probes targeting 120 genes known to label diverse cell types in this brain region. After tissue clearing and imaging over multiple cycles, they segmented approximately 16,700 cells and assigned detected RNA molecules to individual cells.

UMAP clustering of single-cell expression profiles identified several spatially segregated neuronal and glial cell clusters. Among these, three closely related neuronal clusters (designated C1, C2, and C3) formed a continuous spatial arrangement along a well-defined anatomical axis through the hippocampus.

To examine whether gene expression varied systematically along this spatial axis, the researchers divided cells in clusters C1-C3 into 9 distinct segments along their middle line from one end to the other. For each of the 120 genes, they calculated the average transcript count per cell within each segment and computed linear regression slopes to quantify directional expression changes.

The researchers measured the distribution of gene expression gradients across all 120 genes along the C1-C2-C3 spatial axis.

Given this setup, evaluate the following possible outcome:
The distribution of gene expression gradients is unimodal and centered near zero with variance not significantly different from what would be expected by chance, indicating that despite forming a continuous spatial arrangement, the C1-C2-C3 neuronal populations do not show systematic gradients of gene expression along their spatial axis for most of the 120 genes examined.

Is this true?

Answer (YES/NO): NO